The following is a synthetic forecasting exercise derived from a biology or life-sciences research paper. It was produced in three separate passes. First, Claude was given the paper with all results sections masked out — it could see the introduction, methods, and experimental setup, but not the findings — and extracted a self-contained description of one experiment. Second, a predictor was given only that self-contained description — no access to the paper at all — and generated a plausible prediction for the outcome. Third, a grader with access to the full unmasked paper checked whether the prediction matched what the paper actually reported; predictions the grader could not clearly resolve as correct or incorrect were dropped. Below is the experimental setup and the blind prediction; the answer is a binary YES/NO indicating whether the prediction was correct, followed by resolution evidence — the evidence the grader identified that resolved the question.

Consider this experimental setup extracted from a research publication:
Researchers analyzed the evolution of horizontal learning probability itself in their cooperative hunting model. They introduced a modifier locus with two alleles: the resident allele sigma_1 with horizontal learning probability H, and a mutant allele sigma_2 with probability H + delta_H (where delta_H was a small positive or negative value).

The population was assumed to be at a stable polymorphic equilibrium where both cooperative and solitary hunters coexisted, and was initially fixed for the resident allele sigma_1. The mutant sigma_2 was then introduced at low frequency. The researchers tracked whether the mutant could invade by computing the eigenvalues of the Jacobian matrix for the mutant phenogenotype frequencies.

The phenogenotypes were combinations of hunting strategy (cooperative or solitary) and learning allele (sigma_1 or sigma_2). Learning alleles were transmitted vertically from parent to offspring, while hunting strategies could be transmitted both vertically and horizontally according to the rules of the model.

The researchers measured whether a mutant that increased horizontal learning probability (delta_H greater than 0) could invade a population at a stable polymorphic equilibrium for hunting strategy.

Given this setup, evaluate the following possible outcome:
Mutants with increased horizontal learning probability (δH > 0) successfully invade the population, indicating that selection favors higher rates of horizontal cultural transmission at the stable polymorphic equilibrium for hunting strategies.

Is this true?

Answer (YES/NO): YES